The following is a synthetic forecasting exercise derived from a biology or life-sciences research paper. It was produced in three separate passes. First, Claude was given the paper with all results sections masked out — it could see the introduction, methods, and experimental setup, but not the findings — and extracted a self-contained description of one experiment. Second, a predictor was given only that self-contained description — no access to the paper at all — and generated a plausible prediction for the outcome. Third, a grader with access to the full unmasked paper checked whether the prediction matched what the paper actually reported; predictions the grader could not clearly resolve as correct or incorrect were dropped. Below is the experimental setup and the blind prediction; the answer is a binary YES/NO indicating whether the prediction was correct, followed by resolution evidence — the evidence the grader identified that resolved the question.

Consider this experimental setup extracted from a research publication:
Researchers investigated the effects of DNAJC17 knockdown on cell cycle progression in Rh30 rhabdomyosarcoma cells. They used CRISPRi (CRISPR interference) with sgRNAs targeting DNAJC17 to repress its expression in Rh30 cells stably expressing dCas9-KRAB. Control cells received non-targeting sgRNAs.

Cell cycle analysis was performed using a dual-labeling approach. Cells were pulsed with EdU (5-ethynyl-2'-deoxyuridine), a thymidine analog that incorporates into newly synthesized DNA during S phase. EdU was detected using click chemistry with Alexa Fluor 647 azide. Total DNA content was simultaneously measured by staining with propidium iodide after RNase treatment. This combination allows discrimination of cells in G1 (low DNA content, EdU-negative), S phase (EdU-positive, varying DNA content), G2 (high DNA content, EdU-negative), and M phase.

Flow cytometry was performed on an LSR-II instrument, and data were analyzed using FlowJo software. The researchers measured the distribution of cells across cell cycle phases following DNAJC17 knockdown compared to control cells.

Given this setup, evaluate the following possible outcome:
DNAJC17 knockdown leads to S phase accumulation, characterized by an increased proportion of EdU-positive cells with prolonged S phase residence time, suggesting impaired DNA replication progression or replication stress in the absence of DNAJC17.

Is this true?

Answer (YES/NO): NO